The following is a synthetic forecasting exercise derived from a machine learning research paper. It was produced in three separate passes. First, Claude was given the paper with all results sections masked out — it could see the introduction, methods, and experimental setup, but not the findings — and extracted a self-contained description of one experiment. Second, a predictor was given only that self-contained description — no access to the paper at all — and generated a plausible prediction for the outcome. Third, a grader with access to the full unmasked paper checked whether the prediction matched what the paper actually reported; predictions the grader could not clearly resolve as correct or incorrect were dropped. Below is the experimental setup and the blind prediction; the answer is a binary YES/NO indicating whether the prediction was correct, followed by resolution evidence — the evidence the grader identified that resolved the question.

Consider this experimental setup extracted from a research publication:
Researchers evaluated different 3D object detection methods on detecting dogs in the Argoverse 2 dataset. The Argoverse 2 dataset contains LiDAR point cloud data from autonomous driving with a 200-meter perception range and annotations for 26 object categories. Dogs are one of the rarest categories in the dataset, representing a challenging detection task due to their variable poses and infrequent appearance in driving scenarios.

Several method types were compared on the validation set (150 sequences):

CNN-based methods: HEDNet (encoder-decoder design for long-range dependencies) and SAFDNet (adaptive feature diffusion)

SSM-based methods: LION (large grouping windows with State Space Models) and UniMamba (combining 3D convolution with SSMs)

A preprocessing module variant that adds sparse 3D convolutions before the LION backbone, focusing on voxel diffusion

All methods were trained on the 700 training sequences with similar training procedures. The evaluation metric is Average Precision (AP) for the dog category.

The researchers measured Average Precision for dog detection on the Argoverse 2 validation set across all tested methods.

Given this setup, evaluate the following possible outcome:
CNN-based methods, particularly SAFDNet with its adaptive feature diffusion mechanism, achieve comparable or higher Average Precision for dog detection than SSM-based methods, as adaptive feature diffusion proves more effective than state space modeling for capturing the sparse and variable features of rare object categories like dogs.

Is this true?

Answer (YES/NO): NO